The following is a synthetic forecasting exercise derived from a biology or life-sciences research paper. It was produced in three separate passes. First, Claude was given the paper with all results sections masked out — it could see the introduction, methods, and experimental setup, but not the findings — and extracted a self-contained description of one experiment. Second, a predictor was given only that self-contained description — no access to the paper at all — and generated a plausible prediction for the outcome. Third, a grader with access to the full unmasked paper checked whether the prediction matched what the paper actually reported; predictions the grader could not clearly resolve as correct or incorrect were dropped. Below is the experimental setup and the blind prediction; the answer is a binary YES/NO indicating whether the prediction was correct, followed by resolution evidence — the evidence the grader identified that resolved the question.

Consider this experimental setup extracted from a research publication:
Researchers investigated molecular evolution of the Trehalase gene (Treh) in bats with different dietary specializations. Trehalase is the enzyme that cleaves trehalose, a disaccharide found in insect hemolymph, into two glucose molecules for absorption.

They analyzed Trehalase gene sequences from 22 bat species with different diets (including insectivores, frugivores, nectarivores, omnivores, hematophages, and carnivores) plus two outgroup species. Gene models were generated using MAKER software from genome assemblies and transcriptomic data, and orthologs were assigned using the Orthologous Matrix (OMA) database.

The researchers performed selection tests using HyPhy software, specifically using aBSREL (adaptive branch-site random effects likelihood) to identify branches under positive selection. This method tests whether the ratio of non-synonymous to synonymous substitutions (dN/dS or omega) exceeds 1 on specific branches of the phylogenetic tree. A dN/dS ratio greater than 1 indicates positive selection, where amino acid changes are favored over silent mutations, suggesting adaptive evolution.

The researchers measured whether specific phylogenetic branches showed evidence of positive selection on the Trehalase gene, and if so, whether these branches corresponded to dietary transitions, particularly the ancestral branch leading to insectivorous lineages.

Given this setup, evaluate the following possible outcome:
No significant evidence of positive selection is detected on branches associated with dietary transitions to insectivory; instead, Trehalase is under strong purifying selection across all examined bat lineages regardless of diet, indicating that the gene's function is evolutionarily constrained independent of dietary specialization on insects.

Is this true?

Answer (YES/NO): NO